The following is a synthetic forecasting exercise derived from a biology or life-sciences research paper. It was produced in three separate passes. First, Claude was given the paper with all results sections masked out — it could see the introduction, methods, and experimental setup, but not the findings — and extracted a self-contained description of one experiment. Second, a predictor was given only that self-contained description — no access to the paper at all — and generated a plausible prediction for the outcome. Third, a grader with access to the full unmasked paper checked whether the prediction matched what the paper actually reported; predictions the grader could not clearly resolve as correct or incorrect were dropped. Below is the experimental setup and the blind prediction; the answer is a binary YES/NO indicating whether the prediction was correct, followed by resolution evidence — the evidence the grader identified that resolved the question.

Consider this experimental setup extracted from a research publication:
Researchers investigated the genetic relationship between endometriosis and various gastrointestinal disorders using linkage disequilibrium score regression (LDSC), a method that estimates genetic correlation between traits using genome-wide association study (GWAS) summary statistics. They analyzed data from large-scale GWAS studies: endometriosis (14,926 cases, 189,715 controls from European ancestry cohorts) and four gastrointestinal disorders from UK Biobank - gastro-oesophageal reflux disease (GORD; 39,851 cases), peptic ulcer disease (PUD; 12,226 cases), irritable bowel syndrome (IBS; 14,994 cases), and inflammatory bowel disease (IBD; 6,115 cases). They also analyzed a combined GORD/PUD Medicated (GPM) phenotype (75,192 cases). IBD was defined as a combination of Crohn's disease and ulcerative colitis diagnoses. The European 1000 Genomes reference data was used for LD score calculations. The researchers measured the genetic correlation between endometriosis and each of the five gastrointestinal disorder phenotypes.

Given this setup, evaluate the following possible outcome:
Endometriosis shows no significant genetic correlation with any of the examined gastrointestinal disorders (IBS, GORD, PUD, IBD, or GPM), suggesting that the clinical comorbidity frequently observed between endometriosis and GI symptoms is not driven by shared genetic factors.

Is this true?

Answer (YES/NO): NO